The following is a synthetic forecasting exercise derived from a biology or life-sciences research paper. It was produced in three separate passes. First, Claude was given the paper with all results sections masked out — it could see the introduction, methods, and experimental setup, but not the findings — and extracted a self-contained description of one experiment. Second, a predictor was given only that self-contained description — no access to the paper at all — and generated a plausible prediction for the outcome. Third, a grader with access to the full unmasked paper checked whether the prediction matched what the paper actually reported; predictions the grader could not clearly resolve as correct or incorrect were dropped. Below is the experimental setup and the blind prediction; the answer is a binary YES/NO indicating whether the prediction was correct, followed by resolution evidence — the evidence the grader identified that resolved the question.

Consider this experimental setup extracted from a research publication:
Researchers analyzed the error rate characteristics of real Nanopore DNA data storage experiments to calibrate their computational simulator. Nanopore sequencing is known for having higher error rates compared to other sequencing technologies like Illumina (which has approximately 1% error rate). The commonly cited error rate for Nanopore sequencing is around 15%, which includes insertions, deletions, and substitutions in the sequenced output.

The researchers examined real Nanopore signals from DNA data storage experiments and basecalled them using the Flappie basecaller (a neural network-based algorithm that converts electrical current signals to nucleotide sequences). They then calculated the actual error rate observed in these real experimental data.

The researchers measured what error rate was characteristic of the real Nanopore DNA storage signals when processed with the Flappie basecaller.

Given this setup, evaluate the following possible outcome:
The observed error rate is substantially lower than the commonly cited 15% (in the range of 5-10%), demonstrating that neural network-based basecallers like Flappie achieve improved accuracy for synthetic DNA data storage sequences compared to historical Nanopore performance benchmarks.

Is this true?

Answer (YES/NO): NO